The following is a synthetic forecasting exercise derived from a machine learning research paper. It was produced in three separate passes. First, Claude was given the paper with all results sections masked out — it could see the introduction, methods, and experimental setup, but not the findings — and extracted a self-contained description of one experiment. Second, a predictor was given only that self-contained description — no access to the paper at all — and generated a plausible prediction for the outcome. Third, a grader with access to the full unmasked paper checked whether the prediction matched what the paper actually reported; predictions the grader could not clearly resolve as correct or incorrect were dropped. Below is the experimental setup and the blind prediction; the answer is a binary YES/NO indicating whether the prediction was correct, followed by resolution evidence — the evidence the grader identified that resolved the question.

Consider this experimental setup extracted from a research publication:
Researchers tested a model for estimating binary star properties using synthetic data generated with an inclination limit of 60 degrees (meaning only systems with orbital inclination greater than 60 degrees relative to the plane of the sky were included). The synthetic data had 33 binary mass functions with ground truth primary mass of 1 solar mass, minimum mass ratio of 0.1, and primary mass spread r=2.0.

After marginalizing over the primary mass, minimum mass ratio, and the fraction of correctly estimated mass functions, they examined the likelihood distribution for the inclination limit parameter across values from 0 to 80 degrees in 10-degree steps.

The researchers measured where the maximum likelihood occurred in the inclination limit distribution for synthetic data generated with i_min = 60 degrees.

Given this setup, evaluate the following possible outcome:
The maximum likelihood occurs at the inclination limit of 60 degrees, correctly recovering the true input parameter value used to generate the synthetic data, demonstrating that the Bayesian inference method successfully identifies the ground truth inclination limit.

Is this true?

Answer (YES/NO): NO